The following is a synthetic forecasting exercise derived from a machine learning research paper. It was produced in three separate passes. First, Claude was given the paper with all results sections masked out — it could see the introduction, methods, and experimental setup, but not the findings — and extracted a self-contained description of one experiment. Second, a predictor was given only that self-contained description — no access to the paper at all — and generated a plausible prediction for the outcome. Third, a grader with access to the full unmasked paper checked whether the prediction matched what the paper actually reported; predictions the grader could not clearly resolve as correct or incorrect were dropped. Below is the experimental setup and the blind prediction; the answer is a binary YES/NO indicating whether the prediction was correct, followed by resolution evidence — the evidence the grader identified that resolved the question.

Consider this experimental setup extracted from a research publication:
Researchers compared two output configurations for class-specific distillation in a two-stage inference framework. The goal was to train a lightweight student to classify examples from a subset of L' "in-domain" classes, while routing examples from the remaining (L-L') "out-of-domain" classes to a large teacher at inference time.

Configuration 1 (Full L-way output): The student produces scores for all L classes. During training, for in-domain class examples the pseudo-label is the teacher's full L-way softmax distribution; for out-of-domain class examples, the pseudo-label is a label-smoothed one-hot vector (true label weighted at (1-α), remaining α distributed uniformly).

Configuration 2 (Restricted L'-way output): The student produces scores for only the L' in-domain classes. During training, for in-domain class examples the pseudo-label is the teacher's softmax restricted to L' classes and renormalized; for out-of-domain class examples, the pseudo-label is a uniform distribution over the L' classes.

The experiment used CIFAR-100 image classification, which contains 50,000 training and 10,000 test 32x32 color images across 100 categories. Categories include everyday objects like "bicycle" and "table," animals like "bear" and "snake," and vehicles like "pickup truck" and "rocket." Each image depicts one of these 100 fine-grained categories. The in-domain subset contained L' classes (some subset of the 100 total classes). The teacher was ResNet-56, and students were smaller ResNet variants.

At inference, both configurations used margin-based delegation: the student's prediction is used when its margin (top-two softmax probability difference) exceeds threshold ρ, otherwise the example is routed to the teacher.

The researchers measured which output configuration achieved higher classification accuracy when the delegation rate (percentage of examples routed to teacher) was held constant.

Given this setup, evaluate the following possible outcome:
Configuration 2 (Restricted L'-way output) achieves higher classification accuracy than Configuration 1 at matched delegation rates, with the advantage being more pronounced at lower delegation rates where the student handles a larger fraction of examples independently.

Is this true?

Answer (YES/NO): NO